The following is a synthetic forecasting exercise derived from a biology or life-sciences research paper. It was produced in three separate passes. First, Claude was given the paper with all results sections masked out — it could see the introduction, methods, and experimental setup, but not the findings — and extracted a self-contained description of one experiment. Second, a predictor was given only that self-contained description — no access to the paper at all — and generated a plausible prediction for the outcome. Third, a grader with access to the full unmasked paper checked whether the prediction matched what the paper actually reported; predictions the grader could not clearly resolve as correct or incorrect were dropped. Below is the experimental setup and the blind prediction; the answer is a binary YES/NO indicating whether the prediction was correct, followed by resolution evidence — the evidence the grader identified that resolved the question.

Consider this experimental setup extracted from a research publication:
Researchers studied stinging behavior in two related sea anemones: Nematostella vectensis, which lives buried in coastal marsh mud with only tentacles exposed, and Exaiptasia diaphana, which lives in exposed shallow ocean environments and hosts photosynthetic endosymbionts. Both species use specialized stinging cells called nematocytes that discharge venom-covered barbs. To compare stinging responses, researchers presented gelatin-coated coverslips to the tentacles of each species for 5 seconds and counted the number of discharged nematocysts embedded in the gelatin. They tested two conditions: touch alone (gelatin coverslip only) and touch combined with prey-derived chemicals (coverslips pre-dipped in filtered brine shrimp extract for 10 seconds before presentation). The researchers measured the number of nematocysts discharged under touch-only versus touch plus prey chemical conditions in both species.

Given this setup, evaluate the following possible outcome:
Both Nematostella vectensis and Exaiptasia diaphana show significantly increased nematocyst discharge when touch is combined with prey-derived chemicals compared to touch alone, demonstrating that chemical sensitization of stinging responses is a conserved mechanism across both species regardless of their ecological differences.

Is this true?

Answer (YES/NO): NO